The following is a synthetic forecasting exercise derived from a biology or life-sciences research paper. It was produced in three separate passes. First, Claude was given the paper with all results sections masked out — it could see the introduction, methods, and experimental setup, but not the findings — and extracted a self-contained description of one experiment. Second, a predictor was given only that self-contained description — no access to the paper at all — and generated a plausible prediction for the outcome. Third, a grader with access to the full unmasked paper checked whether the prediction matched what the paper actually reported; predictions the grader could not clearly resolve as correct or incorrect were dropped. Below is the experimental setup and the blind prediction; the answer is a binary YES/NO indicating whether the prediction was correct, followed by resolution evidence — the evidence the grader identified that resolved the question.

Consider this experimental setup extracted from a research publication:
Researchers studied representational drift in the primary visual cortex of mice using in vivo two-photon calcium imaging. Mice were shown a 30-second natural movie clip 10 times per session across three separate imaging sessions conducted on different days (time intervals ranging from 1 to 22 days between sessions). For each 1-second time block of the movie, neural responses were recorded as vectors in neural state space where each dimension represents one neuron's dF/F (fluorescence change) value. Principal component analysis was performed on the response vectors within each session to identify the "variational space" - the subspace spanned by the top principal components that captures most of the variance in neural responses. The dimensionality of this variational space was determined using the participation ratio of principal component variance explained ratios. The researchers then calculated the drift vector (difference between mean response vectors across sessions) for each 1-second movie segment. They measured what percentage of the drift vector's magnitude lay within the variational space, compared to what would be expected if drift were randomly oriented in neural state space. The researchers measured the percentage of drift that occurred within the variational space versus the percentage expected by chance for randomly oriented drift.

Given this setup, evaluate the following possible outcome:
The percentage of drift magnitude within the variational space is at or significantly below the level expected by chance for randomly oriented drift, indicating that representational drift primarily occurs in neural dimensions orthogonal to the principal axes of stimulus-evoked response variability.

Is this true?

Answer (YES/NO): NO